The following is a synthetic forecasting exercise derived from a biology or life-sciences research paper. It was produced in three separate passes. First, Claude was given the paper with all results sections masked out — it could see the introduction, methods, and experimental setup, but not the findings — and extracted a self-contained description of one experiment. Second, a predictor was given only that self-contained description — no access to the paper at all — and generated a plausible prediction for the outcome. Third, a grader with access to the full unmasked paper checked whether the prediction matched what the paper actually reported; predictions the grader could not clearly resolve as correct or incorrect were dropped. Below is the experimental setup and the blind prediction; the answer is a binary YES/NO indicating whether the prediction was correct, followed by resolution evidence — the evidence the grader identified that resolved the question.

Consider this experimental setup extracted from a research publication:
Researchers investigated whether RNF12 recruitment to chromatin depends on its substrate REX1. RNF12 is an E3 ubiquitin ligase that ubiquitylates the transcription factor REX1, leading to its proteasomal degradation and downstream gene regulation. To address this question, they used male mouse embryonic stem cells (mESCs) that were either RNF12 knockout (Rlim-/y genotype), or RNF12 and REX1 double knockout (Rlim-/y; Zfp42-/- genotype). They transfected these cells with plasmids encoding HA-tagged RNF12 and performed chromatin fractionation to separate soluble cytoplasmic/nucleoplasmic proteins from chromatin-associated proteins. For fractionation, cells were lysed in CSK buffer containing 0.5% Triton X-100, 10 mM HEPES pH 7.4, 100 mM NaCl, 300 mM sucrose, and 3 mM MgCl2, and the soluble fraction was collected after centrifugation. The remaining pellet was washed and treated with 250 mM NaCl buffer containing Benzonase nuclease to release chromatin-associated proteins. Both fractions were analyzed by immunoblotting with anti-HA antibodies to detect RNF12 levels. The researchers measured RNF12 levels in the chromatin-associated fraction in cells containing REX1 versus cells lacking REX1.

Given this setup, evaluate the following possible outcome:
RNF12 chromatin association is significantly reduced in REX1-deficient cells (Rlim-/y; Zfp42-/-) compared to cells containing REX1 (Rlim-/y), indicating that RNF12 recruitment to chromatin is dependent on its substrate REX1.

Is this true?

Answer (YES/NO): NO